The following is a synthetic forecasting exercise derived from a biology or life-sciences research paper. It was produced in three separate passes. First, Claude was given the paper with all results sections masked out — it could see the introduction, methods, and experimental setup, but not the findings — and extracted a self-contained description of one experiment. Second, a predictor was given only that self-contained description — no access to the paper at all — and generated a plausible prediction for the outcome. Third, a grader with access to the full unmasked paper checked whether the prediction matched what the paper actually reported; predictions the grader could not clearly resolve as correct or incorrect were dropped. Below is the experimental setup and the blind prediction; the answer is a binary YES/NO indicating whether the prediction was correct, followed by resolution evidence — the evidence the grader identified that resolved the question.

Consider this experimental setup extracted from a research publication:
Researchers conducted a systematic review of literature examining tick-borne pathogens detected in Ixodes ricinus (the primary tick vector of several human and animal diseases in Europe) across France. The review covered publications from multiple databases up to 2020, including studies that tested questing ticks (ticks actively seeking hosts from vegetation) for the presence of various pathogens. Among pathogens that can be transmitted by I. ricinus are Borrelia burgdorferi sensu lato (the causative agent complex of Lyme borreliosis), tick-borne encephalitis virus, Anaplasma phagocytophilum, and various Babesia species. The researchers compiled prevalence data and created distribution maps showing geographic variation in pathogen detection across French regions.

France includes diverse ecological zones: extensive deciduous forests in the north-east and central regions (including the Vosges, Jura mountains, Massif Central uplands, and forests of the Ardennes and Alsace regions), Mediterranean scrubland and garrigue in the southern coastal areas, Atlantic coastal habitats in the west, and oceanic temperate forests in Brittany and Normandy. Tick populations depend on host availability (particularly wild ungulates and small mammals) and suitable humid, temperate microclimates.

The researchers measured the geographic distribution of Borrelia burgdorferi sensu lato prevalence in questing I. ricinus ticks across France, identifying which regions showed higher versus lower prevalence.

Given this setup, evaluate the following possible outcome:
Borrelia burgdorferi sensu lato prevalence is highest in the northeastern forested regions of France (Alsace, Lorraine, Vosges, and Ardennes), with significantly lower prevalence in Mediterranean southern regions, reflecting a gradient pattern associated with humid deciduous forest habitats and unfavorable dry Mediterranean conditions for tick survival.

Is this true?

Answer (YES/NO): YES